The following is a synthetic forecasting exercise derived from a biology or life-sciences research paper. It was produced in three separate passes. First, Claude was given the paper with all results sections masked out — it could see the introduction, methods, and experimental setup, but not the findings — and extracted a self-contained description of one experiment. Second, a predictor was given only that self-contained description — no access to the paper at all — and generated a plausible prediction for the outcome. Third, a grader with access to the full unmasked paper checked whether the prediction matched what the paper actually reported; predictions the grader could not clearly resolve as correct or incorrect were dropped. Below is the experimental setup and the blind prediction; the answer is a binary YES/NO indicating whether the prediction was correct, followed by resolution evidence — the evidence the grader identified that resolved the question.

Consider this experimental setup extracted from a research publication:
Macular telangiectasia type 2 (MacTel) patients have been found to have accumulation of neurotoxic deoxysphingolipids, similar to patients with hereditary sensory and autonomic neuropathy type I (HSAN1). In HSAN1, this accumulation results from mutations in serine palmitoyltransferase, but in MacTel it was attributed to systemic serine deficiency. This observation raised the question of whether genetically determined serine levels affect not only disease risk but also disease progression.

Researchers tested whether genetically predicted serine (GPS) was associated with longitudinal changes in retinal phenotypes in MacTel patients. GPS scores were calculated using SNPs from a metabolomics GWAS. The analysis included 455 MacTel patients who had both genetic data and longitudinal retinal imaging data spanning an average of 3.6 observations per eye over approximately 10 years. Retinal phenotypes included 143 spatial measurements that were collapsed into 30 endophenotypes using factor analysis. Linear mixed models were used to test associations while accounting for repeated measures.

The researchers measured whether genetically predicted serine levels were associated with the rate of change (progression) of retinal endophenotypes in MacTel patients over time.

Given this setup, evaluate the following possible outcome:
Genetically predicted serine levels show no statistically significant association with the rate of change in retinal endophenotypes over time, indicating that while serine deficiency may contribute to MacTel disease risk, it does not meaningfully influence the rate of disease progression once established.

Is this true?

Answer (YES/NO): NO